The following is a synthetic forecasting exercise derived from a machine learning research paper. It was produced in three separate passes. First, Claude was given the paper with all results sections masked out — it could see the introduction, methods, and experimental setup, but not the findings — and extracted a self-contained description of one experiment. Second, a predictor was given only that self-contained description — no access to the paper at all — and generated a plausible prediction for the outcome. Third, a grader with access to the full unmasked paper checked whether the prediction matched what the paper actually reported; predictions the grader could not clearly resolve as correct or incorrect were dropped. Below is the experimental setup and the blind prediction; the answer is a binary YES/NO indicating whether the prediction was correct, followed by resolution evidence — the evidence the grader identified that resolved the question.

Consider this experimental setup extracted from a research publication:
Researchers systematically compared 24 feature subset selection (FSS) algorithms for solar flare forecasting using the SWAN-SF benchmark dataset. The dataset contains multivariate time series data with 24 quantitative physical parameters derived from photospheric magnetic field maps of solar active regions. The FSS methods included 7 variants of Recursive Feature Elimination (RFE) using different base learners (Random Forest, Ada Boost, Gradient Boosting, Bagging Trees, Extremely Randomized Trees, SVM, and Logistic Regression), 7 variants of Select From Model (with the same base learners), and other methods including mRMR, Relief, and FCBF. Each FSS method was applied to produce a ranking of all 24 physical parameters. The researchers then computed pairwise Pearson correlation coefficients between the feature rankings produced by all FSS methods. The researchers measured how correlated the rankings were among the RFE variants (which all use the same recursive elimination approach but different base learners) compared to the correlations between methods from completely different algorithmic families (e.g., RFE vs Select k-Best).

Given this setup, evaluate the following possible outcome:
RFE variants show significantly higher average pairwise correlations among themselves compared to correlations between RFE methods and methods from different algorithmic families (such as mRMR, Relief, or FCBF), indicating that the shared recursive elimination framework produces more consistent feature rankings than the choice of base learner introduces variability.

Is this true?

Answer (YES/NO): NO